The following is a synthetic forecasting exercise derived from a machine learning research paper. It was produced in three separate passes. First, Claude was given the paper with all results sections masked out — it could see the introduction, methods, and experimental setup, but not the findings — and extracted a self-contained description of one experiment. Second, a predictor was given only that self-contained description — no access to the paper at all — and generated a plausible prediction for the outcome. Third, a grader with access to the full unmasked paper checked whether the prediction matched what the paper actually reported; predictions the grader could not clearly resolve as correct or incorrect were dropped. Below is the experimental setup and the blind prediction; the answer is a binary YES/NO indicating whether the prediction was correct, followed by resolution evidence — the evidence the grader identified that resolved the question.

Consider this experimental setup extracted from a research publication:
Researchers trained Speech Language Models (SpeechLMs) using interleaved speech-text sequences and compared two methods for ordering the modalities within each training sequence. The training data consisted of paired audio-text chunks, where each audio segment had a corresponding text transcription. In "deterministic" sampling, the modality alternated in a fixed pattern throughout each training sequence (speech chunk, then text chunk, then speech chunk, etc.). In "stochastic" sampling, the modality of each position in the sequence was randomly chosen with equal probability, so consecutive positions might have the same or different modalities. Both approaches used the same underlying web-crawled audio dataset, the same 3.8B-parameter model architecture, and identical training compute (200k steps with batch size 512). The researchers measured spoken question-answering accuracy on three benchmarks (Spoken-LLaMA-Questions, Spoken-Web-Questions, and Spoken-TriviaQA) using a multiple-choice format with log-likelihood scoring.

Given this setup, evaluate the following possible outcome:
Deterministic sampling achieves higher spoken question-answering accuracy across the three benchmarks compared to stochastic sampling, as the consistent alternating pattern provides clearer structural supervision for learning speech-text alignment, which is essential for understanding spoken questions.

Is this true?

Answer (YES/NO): YES